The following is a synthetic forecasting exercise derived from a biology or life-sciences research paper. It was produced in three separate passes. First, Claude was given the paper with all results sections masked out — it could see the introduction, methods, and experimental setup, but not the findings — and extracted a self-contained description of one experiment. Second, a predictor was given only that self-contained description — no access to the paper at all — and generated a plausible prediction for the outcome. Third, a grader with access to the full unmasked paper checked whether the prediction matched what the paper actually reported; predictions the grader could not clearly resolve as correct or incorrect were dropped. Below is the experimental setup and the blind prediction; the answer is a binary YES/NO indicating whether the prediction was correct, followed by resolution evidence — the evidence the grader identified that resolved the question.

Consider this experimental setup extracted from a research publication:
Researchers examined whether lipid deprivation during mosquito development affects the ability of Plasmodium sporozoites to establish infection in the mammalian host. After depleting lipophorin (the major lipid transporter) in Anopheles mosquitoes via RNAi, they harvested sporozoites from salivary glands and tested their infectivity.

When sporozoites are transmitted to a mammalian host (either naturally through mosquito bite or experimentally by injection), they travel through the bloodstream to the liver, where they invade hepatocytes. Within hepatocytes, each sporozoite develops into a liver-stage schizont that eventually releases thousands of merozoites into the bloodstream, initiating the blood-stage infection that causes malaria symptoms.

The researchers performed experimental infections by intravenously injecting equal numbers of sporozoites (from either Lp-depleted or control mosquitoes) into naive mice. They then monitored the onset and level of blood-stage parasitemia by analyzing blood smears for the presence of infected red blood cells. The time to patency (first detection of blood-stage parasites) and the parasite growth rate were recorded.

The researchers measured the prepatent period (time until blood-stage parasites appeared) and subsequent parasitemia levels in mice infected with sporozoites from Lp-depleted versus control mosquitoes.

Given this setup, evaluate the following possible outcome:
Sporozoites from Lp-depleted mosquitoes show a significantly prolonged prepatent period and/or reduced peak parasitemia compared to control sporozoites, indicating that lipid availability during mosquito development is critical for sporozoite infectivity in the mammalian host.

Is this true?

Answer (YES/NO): YES